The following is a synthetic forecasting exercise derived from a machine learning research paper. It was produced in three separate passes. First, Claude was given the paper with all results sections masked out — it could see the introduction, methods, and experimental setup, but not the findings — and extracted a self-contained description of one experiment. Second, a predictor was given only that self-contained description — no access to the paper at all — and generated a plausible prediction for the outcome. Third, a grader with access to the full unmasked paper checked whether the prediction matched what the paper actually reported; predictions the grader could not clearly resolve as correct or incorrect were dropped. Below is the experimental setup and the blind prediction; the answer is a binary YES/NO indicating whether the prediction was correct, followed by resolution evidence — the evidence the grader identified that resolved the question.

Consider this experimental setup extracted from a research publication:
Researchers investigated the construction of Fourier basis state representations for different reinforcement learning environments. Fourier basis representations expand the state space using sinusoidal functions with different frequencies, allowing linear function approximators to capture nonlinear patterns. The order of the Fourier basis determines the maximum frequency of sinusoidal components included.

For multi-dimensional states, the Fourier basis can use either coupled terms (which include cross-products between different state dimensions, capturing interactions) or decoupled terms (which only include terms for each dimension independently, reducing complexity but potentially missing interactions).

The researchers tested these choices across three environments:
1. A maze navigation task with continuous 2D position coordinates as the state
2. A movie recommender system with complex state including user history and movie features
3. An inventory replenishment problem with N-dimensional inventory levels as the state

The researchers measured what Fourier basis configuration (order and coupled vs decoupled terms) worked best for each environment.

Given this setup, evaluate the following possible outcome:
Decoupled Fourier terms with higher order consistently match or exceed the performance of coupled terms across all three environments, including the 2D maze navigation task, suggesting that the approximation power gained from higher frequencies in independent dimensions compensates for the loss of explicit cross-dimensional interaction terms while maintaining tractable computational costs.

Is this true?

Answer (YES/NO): NO